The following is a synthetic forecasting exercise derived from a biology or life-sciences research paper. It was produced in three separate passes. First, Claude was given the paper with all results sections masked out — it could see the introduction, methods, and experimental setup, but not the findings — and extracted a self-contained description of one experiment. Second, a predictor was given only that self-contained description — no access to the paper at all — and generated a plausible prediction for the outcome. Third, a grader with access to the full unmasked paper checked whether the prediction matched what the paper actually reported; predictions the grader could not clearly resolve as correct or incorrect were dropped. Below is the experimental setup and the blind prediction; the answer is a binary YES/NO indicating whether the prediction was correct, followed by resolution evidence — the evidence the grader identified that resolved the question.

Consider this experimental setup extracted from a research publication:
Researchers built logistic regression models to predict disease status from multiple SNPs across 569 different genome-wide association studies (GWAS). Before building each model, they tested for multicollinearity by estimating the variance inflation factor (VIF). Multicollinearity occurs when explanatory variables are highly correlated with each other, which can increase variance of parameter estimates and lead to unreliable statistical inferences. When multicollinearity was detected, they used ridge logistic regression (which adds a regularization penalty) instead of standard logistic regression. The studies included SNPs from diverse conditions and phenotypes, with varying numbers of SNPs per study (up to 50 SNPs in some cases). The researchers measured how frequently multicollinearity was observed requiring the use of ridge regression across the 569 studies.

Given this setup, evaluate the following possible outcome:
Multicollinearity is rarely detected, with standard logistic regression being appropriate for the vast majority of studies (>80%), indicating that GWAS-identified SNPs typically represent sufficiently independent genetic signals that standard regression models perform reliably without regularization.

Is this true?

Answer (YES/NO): YES